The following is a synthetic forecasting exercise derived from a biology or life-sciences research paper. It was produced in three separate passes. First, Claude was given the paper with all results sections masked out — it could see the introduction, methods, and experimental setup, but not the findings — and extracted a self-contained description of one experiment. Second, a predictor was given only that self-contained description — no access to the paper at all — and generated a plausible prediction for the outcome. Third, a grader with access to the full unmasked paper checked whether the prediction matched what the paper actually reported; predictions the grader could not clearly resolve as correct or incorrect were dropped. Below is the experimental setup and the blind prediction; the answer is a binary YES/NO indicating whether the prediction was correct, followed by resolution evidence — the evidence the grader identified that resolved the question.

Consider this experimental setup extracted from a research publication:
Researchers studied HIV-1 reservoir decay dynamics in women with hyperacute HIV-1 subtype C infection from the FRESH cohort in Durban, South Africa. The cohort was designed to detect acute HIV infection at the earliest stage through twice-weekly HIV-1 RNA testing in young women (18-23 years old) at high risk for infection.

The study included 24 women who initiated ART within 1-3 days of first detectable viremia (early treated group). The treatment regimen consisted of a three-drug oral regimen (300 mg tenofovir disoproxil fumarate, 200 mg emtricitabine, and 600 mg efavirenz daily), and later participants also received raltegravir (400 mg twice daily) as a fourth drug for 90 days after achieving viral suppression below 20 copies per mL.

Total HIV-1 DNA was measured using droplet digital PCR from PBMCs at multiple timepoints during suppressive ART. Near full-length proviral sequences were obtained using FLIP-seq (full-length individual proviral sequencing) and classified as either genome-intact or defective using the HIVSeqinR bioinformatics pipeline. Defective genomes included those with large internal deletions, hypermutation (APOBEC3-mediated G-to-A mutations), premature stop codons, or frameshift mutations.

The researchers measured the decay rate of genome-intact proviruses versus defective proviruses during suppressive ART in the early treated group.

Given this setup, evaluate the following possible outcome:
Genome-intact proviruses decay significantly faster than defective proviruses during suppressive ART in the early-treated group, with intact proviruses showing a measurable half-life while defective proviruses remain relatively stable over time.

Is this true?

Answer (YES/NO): NO